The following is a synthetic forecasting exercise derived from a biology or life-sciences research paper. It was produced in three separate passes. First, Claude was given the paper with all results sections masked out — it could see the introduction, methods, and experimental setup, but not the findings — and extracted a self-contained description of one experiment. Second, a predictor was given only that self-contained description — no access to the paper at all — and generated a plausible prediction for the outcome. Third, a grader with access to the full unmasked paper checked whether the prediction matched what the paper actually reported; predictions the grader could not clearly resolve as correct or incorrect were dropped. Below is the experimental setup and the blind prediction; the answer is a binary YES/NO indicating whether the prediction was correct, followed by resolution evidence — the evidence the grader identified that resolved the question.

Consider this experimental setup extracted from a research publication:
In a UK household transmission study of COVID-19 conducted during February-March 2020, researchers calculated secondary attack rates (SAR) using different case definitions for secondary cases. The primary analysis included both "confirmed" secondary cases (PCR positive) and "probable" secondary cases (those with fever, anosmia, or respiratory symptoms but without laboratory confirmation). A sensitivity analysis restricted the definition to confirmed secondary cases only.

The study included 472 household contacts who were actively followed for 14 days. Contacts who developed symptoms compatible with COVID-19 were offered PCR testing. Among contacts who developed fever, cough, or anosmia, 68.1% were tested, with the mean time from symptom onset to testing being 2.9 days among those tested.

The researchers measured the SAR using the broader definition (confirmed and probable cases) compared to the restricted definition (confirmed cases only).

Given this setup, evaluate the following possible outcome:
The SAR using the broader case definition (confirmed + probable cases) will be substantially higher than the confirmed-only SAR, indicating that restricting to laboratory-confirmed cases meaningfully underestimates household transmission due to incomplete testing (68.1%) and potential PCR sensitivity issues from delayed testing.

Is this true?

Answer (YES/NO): YES